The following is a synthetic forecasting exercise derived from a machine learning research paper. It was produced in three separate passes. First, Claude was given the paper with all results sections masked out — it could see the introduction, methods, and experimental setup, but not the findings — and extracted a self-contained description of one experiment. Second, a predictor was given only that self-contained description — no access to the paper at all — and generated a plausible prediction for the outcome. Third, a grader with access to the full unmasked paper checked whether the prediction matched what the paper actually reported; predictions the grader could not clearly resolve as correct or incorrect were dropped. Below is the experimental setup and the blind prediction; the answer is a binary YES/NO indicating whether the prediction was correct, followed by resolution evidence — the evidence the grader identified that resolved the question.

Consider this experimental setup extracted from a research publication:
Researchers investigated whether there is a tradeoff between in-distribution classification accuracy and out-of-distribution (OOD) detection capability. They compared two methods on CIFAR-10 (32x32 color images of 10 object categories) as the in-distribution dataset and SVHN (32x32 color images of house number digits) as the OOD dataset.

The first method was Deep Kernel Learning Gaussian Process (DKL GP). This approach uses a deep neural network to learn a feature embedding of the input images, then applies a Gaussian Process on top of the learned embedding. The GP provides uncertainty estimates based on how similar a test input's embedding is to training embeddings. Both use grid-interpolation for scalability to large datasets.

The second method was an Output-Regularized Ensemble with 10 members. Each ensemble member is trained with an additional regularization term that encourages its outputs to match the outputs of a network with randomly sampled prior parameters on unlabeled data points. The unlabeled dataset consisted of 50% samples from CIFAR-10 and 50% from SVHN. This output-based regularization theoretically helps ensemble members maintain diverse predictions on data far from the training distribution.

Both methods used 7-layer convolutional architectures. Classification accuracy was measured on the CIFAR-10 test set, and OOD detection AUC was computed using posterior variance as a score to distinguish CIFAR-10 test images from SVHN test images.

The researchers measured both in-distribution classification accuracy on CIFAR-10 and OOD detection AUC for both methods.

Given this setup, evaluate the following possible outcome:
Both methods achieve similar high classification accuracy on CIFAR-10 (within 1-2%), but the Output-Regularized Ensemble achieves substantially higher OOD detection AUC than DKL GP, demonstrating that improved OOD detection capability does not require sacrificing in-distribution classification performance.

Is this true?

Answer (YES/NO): NO